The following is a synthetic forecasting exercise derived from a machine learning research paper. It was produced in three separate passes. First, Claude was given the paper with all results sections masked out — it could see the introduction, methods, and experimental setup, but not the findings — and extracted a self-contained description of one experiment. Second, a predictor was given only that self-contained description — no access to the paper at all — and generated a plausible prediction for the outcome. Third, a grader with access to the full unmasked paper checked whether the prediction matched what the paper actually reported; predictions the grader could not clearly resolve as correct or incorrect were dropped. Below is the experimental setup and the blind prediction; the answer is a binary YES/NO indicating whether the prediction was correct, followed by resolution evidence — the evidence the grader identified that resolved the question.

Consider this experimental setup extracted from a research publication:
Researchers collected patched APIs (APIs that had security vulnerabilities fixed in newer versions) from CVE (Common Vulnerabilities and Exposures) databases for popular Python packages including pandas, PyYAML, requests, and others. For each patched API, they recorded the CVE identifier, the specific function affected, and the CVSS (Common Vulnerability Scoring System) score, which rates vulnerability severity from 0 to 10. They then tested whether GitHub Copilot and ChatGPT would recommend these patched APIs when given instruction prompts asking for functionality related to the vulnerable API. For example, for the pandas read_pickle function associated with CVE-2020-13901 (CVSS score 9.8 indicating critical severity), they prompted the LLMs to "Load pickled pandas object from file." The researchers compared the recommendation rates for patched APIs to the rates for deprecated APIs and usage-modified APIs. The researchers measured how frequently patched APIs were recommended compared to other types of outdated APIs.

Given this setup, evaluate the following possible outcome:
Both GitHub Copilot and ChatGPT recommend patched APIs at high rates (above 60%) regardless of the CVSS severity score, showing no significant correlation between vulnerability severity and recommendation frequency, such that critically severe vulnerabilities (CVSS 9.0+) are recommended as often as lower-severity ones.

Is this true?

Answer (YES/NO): NO